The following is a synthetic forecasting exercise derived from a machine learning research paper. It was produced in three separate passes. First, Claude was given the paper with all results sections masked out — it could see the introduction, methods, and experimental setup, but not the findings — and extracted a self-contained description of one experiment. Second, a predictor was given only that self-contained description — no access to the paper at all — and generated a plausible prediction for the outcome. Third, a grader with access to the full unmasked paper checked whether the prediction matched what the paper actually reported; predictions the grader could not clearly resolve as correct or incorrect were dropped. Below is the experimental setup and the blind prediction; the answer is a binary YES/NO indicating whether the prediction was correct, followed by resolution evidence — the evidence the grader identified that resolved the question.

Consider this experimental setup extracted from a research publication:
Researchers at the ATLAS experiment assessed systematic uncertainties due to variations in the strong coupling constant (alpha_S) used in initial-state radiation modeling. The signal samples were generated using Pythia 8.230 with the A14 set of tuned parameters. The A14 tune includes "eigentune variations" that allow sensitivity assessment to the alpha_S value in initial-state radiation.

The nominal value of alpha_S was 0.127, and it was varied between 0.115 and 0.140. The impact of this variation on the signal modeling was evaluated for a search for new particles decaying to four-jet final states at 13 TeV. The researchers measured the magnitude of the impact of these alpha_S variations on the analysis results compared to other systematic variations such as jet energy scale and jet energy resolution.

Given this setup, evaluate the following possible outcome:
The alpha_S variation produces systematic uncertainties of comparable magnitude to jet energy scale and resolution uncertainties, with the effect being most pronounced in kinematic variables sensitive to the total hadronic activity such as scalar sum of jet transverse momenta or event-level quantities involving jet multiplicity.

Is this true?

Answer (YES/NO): NO